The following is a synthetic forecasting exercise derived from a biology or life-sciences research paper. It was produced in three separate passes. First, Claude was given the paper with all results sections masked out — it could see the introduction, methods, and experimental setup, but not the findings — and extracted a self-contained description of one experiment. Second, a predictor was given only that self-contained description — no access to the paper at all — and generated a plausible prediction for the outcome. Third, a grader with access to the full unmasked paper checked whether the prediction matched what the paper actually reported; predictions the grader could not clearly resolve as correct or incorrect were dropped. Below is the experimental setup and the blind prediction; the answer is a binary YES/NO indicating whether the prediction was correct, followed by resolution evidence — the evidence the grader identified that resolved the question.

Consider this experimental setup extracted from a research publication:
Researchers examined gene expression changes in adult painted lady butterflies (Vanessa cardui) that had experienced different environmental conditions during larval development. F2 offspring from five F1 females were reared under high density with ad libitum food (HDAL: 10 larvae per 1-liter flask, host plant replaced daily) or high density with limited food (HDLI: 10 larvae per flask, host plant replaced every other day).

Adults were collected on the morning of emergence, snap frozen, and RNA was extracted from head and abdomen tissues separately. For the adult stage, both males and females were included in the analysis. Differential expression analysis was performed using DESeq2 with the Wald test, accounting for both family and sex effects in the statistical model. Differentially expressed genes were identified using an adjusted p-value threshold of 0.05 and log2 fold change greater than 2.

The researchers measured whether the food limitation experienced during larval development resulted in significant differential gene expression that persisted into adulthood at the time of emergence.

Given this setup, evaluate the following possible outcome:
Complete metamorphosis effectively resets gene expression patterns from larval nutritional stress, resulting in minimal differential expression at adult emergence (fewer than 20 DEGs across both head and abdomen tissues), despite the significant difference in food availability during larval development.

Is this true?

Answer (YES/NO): NO